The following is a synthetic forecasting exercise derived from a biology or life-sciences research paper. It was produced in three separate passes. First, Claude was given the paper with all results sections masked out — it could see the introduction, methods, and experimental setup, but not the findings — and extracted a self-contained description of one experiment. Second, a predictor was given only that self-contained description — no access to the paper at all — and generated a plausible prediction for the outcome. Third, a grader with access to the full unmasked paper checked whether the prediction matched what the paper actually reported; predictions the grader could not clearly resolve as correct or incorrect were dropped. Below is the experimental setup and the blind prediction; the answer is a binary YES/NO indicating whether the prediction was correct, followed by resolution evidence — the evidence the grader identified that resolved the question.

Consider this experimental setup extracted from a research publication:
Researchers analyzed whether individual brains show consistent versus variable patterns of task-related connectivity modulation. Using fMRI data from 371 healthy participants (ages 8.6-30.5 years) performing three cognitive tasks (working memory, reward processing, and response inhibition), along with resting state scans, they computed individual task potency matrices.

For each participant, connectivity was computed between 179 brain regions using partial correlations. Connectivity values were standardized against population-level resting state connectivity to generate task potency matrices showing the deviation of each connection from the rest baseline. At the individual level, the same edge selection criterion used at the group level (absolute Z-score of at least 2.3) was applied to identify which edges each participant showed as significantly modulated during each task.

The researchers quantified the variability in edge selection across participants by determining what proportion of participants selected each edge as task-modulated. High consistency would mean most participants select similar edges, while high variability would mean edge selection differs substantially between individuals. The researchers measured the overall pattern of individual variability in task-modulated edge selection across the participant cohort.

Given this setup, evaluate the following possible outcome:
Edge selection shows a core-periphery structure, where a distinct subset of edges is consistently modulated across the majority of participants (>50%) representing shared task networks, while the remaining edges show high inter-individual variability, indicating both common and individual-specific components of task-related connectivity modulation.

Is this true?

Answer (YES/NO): NO